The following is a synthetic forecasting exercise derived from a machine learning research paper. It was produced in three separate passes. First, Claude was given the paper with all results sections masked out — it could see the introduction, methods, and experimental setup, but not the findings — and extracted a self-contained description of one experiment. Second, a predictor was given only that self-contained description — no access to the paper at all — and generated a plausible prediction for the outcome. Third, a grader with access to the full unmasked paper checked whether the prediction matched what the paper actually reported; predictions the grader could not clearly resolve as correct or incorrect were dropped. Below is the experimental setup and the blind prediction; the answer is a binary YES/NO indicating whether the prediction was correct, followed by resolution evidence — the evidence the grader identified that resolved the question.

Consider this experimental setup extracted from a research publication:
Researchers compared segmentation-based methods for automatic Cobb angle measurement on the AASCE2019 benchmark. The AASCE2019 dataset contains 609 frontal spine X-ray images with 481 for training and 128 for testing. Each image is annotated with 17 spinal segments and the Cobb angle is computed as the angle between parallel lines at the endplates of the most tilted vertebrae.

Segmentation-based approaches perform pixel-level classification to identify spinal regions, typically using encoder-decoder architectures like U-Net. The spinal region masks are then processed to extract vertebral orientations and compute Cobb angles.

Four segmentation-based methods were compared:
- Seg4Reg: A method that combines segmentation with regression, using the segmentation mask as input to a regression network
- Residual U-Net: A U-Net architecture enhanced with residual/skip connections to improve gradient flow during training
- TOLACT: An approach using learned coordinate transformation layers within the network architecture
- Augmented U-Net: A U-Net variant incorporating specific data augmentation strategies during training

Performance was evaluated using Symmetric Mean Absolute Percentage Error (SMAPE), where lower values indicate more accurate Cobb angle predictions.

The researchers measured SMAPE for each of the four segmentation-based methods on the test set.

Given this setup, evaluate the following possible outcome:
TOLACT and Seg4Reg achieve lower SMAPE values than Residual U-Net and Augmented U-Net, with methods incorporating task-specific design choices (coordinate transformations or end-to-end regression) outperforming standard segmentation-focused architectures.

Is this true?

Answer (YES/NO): NO